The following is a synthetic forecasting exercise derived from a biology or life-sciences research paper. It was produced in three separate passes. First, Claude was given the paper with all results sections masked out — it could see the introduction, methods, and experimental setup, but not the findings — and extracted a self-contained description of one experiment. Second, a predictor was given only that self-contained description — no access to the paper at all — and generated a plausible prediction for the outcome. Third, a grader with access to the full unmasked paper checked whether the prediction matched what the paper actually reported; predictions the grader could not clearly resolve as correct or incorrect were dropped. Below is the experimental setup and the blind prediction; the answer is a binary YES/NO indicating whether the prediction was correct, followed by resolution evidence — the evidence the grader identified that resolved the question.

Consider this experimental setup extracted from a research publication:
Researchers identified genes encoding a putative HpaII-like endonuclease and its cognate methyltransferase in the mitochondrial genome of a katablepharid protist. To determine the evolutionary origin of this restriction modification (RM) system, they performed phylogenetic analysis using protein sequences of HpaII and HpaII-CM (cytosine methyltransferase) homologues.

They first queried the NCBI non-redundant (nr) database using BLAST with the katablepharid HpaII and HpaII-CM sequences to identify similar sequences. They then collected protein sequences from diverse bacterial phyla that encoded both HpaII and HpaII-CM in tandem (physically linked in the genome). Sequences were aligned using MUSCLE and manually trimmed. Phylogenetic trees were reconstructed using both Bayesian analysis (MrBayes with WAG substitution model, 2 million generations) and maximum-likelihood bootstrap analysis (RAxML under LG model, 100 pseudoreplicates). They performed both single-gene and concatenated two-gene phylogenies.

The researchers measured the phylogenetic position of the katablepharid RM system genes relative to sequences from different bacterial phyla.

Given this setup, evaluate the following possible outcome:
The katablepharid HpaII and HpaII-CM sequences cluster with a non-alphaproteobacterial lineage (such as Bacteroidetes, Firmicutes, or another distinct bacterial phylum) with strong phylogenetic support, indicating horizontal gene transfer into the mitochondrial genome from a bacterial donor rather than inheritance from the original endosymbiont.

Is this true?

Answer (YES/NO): YES